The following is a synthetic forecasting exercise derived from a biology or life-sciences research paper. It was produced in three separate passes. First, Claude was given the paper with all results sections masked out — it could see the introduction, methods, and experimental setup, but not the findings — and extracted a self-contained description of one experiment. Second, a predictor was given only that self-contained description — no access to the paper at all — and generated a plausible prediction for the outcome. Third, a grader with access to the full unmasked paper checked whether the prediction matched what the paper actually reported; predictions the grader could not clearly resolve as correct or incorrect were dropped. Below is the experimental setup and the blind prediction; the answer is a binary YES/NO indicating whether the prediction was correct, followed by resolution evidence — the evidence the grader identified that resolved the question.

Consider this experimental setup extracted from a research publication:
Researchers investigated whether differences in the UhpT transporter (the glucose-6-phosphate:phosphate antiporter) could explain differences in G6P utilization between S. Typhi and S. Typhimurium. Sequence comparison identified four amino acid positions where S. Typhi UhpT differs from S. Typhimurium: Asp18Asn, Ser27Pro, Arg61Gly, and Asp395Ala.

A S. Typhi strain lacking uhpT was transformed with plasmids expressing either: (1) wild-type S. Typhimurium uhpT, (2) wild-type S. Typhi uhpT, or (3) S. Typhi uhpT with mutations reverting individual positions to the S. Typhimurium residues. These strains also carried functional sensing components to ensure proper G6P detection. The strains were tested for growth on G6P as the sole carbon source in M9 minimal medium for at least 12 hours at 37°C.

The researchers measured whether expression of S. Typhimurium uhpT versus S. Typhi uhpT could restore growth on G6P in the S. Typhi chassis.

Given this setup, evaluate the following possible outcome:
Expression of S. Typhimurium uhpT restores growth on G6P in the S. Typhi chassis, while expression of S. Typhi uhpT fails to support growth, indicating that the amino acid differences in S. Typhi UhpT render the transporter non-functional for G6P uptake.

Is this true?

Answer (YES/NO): YES